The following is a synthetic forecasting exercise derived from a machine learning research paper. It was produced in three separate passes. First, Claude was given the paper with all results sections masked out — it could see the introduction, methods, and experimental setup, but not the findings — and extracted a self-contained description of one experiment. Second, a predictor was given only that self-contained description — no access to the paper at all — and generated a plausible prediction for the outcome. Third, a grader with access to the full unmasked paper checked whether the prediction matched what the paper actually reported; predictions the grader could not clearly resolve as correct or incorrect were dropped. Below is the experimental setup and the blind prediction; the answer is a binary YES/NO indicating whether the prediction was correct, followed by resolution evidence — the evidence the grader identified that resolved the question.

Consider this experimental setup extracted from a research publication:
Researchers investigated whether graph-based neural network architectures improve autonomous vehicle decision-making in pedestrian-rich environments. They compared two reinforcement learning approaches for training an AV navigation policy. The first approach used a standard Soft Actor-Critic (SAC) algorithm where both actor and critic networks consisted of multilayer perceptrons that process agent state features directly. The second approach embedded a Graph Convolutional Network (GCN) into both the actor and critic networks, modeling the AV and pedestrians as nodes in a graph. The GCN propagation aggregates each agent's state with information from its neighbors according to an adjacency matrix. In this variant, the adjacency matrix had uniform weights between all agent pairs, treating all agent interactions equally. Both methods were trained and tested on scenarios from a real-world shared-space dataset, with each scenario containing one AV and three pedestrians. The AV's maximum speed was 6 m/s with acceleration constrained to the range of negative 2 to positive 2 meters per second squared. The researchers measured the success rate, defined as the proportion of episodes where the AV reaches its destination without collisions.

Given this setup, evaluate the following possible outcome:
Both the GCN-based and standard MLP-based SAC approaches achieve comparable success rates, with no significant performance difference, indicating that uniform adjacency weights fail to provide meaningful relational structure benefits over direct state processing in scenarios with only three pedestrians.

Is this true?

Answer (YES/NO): NO